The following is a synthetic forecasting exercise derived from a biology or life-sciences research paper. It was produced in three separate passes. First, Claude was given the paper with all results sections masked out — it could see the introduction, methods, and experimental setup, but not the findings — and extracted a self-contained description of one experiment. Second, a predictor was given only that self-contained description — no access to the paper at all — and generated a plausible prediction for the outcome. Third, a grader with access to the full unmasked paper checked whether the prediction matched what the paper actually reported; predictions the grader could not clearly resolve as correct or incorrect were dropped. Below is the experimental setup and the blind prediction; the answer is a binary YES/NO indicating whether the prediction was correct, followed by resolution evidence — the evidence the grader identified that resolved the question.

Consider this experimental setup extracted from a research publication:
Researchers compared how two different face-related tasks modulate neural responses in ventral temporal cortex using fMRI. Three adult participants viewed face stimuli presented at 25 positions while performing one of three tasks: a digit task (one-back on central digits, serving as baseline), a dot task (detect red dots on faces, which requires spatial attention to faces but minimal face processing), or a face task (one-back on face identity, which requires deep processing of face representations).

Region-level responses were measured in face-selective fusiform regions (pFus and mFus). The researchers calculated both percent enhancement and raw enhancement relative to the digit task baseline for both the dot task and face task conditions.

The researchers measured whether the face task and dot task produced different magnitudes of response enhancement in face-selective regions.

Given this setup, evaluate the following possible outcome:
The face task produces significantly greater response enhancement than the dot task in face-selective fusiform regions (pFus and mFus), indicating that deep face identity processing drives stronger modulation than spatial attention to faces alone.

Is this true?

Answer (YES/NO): YES